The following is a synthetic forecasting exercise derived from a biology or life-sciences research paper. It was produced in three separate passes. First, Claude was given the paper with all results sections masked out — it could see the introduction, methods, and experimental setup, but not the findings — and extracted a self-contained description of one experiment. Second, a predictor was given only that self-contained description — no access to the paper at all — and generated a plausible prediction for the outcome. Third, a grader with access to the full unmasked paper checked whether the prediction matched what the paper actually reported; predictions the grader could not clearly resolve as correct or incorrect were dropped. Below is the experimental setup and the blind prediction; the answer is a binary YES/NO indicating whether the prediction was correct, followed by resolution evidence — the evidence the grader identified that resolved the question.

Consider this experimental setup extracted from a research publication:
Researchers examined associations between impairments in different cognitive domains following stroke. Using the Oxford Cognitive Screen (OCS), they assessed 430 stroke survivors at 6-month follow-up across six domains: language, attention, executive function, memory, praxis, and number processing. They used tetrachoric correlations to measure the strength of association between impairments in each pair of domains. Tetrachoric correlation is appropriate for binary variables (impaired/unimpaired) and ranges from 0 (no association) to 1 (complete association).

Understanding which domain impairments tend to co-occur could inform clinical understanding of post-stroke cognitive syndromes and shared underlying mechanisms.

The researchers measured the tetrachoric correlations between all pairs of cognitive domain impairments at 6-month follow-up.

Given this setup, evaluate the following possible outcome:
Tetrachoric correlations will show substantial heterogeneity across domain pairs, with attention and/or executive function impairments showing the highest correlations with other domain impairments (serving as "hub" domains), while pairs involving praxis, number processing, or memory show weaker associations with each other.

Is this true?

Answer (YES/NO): NO